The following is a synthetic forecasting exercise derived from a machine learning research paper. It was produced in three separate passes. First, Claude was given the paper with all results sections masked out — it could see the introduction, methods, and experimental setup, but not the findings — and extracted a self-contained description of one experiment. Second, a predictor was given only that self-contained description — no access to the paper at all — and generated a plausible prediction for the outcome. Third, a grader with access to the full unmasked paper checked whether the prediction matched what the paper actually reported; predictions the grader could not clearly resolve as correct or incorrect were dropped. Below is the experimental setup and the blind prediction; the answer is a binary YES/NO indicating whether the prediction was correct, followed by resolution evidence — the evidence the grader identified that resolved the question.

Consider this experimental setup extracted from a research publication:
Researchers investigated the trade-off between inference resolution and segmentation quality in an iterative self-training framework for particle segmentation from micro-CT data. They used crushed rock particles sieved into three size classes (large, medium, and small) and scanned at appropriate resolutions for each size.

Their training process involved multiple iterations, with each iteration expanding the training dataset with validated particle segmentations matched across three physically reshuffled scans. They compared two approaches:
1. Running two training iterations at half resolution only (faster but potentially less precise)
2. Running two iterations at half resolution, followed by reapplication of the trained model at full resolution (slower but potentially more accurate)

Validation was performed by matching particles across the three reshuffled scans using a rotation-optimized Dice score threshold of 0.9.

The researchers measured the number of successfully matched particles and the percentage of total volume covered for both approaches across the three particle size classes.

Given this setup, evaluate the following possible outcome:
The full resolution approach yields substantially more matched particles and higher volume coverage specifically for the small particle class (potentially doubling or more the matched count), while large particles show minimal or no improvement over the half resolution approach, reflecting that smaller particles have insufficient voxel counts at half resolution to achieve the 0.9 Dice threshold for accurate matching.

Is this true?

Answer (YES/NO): NO